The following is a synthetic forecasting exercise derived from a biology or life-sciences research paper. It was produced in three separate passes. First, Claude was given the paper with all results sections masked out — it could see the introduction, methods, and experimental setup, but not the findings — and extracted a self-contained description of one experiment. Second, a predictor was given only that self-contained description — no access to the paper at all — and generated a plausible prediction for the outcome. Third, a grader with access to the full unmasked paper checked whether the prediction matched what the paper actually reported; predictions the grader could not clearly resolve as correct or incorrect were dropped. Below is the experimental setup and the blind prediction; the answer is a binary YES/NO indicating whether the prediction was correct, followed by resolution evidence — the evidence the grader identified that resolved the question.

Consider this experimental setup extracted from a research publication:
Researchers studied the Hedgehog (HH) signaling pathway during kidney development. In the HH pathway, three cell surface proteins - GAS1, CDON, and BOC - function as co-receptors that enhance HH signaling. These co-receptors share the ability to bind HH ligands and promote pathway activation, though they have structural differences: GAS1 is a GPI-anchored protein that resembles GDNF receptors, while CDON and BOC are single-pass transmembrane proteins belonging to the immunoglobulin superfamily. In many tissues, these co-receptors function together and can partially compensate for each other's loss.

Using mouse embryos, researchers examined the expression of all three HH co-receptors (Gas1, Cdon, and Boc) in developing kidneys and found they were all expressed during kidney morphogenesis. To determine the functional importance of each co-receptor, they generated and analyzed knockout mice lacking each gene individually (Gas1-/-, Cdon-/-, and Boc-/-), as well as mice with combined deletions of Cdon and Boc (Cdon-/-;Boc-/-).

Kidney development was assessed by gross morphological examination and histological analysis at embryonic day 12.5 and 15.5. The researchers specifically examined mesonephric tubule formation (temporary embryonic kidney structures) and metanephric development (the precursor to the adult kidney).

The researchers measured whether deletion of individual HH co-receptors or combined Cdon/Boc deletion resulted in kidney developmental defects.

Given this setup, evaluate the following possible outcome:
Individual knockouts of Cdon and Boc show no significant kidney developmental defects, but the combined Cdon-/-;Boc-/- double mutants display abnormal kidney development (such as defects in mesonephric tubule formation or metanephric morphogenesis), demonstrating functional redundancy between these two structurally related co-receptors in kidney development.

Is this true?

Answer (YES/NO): NO